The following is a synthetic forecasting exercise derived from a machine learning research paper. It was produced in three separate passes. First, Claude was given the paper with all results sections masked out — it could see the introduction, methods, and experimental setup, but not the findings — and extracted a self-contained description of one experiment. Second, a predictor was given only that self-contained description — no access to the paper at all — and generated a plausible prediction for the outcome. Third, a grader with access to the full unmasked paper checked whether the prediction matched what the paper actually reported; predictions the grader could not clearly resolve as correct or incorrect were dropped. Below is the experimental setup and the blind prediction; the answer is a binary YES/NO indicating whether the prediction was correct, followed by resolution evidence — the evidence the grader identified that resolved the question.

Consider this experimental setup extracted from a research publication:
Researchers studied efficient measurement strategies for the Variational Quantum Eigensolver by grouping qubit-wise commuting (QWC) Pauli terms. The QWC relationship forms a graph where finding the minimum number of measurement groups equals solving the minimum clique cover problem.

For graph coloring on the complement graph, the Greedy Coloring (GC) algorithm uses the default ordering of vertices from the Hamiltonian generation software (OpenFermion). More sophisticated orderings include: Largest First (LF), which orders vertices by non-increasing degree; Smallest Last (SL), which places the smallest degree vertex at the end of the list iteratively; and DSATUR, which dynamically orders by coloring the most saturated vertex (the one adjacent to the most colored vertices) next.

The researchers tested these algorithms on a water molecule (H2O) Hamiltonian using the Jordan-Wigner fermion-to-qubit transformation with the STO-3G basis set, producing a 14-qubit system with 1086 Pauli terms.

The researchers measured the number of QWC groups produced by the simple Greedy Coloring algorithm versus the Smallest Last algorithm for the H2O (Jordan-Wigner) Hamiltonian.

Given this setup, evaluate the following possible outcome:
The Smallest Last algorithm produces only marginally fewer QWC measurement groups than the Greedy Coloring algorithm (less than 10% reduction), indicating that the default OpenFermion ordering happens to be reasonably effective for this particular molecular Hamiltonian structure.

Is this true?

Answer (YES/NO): YES